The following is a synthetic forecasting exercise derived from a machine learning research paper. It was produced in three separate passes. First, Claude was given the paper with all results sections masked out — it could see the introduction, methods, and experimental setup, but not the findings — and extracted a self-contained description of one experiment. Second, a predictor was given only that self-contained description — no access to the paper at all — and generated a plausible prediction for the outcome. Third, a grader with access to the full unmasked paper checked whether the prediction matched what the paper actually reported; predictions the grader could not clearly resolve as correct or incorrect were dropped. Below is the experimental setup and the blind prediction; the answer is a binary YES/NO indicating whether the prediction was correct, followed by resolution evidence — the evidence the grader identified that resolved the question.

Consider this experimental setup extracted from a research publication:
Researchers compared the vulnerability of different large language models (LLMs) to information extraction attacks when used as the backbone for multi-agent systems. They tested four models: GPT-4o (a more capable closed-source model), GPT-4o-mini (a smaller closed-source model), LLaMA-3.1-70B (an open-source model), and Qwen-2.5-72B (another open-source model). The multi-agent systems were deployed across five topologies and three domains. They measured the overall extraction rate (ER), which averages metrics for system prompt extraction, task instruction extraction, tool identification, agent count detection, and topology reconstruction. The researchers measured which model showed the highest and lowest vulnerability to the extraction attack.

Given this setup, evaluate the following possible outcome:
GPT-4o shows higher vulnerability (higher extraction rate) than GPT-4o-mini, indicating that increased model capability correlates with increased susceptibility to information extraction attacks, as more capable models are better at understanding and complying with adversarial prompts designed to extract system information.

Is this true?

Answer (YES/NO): YES